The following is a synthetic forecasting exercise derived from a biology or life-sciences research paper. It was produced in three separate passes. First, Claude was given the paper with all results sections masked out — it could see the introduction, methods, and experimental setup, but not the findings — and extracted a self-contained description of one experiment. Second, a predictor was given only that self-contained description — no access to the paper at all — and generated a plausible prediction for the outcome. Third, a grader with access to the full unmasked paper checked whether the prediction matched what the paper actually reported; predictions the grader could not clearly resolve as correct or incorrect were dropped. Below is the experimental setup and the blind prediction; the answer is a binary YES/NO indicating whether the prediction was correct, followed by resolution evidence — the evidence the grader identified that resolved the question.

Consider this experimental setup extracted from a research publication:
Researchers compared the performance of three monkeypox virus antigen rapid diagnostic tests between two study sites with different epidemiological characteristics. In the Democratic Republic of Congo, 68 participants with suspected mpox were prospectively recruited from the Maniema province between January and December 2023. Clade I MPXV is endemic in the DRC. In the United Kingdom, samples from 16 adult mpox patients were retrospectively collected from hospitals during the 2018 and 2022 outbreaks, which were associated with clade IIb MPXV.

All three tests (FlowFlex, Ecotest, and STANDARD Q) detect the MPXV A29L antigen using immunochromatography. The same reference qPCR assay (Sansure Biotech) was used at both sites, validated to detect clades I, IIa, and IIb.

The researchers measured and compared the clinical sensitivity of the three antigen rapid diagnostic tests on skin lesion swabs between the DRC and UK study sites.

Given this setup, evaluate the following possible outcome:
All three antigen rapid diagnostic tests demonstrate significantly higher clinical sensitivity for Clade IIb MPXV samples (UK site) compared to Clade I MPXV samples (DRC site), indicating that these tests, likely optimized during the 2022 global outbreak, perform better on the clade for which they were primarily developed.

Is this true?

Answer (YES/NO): NO